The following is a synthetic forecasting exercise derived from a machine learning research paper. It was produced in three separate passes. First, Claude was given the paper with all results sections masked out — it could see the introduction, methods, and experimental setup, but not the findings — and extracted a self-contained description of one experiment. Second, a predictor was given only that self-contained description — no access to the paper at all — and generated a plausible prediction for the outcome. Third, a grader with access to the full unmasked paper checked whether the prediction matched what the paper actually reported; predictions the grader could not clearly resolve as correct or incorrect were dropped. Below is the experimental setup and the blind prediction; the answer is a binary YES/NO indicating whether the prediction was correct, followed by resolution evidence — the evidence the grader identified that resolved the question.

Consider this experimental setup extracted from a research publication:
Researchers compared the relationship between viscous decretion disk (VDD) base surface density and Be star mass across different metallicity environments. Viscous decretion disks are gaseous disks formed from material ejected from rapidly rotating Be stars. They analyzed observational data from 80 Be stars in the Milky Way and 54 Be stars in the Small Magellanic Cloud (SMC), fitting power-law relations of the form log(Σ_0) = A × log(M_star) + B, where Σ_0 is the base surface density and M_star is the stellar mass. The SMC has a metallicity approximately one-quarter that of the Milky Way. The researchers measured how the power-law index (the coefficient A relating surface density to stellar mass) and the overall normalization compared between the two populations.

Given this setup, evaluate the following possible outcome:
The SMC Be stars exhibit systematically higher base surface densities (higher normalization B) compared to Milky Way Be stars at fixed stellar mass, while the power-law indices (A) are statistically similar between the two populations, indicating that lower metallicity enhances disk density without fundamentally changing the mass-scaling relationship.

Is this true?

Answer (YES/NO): NO